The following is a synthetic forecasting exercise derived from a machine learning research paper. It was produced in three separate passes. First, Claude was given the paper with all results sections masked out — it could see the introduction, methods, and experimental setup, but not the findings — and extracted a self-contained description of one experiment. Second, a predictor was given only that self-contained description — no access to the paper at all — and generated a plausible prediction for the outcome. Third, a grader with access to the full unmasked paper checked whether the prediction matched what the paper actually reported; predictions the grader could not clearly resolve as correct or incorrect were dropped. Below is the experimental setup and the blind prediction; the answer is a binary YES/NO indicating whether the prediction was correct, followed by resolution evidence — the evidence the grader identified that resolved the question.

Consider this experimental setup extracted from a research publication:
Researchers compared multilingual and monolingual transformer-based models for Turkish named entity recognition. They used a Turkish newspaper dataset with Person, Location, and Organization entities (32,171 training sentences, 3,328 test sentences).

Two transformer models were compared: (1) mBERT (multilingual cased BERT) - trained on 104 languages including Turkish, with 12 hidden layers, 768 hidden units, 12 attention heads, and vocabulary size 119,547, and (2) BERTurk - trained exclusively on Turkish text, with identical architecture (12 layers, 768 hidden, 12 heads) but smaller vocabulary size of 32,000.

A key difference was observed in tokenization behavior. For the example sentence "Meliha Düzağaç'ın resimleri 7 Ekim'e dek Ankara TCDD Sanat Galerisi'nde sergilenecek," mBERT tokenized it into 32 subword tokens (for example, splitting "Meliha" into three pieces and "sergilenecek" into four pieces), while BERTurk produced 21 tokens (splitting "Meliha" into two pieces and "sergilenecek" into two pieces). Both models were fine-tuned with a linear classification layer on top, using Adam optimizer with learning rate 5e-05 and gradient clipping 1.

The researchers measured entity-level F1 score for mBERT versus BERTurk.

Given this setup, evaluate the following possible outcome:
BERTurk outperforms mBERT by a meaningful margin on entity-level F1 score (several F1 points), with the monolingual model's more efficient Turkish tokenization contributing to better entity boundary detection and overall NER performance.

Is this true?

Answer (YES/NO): YES